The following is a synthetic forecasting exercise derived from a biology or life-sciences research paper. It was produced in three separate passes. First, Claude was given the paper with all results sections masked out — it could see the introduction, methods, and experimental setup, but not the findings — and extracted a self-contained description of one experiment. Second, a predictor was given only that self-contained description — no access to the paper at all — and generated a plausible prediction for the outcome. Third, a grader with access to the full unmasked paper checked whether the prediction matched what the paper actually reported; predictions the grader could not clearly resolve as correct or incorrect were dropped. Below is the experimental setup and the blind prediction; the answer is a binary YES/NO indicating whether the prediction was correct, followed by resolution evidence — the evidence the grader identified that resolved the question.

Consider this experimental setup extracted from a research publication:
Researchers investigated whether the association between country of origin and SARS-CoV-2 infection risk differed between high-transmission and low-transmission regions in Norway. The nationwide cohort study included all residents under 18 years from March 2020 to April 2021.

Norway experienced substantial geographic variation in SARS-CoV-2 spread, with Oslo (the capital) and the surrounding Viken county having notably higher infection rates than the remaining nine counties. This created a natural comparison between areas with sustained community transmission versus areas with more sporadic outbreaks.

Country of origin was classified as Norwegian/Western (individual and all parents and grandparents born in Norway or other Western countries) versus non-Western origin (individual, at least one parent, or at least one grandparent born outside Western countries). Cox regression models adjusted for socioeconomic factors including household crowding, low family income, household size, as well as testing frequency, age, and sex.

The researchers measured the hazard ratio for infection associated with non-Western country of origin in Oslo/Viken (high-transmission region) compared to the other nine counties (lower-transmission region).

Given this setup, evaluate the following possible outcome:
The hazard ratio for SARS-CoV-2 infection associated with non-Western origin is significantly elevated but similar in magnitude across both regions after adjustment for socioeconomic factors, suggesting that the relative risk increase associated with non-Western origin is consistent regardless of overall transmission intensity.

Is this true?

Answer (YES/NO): YES